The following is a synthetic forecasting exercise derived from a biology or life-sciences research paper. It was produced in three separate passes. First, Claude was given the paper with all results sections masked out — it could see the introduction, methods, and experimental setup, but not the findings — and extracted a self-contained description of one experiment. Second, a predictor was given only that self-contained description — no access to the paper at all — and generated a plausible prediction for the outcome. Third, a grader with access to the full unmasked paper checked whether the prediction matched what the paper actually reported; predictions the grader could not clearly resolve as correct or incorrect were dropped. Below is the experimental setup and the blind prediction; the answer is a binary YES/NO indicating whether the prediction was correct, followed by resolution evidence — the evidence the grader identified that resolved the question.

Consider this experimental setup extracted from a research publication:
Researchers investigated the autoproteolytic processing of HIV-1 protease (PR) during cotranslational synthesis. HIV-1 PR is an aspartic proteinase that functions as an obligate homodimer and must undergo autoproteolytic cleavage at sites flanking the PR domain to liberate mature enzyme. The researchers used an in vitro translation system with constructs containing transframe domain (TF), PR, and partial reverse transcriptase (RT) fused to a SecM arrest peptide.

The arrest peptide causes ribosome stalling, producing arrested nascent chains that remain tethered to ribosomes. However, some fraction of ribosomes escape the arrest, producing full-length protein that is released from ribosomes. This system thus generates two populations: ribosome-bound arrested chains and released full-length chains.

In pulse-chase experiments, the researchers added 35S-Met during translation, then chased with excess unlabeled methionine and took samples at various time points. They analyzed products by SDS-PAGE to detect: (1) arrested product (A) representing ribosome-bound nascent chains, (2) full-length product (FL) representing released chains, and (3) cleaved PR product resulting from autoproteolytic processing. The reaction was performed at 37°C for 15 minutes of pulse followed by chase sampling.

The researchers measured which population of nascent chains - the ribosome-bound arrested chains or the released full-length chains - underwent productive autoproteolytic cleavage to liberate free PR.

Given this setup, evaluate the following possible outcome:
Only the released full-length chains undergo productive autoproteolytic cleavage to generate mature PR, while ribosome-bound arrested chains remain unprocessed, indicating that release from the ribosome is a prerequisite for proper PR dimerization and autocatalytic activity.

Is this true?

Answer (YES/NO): NO